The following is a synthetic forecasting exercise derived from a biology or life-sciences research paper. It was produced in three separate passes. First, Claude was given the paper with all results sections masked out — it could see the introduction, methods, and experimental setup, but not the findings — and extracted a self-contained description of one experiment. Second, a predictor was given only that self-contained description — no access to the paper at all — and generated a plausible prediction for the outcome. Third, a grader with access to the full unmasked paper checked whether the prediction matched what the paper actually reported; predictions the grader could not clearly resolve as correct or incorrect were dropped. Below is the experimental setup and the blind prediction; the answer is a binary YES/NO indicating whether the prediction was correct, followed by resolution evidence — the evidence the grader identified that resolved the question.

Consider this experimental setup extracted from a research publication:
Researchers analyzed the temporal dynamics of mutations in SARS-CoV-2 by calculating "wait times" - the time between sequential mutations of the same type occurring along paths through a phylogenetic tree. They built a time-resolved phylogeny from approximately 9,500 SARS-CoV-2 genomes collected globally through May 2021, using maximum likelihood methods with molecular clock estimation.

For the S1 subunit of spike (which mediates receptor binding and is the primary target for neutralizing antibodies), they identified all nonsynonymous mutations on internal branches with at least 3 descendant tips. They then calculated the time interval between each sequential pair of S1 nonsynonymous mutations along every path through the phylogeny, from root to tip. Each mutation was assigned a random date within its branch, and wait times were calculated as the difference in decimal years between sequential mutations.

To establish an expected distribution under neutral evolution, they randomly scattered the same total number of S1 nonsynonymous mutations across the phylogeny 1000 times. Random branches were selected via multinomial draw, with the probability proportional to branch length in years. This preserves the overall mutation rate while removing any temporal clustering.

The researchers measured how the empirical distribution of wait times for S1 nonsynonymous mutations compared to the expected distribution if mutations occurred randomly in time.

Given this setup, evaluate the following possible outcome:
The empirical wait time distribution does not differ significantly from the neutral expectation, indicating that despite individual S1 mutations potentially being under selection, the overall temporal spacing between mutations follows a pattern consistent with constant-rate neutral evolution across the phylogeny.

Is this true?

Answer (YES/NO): NO